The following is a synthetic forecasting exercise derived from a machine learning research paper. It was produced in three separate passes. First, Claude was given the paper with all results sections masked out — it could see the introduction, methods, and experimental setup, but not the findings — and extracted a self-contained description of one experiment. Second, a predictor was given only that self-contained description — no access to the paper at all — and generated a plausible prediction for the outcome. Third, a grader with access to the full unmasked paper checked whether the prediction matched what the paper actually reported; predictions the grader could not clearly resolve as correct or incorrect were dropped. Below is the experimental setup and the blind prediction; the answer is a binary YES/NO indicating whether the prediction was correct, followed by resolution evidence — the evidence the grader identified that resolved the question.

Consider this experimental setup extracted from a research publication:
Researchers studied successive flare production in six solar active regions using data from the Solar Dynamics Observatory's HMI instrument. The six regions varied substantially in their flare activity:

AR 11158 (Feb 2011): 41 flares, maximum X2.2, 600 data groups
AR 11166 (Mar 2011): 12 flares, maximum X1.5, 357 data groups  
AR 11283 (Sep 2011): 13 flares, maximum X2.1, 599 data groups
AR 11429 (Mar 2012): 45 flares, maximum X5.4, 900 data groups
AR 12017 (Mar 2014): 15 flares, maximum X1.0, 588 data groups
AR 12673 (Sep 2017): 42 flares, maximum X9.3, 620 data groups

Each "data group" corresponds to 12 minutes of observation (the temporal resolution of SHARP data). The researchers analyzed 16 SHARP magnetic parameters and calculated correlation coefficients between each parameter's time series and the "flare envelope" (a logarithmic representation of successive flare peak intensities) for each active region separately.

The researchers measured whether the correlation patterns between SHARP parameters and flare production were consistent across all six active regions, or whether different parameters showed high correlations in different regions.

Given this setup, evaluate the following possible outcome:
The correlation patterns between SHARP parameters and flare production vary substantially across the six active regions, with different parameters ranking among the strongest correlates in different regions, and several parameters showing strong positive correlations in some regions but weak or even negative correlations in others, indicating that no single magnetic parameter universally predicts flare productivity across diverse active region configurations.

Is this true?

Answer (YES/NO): NO